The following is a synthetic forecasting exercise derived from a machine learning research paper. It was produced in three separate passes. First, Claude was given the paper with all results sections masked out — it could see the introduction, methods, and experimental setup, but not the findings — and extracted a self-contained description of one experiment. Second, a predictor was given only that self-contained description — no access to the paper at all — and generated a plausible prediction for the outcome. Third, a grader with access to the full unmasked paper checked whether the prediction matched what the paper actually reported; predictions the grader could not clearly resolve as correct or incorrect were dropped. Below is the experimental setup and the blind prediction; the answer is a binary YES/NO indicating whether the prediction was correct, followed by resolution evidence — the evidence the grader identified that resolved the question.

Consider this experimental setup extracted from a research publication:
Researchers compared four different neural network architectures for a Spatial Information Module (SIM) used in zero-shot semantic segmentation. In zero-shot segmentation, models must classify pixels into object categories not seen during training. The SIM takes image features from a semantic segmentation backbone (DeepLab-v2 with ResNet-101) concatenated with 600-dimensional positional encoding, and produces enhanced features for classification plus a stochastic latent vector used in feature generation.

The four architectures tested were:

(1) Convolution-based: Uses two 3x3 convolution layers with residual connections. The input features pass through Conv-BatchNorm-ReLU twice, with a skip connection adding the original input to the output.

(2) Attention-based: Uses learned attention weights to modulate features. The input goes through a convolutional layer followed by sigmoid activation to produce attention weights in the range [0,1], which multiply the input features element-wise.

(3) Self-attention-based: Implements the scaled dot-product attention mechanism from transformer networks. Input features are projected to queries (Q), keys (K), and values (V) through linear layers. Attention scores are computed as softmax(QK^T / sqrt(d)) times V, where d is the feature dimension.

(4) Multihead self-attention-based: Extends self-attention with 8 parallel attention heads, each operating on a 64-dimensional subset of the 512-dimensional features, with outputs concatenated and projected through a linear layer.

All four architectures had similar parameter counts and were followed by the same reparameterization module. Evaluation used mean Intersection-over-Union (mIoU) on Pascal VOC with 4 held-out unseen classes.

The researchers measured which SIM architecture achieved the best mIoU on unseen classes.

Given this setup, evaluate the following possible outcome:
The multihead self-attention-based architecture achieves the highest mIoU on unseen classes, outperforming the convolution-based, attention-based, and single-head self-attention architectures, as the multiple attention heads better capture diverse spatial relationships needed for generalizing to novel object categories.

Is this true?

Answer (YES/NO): YES